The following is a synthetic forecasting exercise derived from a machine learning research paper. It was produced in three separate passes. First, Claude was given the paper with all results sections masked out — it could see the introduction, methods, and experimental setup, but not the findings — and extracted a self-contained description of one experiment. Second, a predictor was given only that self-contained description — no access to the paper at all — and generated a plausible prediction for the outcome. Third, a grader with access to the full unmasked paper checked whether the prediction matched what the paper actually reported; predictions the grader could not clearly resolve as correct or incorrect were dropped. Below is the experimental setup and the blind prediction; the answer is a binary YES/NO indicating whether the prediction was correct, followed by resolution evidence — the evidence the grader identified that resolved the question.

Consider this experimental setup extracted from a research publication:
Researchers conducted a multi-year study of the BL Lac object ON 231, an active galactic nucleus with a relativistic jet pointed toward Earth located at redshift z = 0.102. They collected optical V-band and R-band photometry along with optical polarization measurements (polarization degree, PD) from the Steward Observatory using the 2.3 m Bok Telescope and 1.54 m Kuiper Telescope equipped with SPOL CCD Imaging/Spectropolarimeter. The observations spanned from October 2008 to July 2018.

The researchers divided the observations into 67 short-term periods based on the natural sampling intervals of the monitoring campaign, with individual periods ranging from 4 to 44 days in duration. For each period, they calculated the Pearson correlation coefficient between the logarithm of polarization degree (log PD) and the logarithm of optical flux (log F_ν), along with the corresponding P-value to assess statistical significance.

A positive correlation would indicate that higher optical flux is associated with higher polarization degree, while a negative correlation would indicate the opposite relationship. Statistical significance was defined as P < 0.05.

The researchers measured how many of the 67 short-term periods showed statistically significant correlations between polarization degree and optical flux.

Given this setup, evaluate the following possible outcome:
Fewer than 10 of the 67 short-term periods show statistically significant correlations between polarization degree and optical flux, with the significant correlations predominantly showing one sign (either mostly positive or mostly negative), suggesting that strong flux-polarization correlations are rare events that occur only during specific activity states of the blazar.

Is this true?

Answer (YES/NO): YES